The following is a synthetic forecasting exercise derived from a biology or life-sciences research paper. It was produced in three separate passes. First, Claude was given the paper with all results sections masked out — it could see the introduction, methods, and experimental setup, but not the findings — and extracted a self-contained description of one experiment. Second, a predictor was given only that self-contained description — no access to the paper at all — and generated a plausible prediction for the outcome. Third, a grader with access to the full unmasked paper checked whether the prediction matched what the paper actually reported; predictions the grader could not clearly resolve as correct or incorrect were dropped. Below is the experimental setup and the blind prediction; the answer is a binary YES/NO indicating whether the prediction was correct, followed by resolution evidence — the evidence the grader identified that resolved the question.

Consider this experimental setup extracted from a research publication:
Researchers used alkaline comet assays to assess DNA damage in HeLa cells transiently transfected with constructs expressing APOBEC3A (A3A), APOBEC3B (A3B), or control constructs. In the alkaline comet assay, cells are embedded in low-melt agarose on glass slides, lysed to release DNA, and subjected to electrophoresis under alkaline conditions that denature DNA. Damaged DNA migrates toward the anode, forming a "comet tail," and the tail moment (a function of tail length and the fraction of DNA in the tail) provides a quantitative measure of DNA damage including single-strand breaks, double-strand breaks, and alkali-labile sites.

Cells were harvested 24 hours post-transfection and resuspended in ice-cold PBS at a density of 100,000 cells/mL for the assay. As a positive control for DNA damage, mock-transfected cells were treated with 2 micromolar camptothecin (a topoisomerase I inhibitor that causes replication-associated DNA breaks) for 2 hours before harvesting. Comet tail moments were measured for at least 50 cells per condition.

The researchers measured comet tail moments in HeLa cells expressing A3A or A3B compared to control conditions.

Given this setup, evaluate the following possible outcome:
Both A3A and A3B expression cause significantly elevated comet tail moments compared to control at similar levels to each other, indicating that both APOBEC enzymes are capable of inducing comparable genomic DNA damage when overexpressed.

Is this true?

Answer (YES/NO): NO